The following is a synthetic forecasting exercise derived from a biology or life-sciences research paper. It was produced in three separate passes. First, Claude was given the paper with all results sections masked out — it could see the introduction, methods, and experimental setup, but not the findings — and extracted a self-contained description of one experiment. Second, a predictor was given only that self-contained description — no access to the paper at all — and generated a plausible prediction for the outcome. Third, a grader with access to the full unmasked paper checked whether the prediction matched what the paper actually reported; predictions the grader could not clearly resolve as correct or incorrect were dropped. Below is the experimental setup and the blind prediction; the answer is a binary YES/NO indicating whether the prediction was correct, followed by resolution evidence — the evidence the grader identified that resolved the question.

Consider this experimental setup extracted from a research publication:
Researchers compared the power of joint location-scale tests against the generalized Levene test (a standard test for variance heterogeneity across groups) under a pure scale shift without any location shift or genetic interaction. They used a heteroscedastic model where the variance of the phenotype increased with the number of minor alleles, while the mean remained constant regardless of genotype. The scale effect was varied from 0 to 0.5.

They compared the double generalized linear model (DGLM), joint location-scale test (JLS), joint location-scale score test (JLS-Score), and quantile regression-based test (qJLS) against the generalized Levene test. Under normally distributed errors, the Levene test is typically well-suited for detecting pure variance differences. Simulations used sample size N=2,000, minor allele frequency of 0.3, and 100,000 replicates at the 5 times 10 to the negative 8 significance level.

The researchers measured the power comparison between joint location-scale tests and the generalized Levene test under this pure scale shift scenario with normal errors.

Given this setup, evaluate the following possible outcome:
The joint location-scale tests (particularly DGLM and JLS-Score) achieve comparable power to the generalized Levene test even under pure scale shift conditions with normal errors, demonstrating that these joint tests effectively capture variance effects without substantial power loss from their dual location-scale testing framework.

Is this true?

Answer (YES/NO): NO